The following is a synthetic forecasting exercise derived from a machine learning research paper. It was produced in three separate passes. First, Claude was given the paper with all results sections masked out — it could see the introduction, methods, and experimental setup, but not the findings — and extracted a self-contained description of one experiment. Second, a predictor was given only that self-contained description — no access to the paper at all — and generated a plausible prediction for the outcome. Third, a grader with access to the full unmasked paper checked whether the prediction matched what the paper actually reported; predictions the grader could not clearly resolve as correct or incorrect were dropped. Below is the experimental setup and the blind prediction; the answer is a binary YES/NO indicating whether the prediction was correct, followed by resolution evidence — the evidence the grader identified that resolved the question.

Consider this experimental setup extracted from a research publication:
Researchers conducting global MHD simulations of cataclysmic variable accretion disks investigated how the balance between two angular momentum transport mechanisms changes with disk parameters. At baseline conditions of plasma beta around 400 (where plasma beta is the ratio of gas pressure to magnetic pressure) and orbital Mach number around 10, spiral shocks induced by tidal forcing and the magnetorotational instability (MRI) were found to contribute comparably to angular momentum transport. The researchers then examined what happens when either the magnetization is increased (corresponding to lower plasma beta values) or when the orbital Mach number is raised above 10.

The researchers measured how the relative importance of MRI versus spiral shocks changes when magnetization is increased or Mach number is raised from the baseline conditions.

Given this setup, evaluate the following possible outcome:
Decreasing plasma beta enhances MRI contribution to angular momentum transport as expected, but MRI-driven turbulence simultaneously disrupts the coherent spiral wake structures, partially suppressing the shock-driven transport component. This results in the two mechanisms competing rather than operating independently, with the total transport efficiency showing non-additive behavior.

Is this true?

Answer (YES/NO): NO